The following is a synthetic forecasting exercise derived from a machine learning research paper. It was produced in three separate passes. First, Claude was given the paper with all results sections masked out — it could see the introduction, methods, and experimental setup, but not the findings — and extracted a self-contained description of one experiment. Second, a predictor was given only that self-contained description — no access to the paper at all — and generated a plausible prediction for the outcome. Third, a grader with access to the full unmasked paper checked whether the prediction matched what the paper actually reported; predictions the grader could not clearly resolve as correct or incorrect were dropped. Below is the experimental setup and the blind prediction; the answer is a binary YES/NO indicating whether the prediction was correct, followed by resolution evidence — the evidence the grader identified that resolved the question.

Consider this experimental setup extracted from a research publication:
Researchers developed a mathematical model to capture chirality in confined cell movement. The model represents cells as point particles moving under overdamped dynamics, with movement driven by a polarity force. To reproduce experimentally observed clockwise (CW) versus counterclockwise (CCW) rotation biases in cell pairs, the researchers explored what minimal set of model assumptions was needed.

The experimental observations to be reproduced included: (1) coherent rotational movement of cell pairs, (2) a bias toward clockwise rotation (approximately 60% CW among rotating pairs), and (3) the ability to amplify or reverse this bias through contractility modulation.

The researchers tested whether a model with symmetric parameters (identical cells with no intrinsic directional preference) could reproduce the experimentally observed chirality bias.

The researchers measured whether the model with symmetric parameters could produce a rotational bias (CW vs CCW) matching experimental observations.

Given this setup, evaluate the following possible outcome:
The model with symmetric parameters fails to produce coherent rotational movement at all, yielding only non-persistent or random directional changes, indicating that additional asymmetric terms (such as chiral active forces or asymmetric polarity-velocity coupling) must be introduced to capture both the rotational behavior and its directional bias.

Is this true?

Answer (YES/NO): NO